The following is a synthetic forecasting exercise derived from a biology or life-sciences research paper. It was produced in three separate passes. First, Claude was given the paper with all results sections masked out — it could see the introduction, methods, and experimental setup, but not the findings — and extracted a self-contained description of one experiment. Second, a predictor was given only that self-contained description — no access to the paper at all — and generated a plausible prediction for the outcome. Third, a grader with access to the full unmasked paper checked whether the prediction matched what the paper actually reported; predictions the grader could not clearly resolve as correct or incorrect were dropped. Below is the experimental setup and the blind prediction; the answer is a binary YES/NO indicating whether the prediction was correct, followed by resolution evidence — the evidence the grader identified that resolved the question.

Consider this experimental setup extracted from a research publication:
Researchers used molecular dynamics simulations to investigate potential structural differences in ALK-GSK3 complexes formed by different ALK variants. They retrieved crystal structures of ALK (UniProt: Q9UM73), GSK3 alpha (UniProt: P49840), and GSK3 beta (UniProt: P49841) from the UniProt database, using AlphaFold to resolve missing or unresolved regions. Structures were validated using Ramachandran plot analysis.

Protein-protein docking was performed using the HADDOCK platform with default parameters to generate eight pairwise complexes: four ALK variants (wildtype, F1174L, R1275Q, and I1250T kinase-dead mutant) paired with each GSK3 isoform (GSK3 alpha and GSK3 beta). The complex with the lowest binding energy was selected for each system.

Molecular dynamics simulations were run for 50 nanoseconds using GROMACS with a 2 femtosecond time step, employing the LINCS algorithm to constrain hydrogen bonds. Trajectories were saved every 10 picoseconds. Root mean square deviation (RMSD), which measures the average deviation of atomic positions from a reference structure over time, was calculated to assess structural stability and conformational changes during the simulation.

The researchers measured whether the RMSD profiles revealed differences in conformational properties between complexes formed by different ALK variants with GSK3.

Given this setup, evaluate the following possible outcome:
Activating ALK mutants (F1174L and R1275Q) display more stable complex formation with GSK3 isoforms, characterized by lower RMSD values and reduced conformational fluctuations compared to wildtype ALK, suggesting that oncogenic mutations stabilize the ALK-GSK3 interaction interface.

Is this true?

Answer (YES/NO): NO